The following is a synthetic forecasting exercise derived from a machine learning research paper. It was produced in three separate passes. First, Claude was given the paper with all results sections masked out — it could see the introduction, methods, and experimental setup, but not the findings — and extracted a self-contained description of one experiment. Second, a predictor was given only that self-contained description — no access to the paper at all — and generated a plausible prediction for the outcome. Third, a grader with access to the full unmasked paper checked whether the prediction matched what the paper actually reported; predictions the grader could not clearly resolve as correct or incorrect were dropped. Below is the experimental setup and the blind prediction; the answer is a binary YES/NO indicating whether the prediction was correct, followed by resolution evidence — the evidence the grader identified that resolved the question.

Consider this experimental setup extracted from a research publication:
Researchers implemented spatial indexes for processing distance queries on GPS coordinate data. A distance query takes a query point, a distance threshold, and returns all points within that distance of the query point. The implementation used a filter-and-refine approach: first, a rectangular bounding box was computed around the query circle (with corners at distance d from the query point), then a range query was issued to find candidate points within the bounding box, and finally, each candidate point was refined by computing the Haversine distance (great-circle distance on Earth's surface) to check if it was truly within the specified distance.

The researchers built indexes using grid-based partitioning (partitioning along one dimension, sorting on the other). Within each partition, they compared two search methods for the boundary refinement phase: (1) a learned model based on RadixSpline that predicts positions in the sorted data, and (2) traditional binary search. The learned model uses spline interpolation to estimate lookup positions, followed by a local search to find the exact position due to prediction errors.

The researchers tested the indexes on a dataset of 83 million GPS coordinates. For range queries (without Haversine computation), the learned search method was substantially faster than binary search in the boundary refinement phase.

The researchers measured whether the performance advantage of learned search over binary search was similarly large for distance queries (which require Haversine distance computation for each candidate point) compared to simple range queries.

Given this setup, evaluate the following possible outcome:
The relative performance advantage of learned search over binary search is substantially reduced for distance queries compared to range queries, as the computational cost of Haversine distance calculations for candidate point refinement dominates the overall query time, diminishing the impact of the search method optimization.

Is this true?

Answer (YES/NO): YES